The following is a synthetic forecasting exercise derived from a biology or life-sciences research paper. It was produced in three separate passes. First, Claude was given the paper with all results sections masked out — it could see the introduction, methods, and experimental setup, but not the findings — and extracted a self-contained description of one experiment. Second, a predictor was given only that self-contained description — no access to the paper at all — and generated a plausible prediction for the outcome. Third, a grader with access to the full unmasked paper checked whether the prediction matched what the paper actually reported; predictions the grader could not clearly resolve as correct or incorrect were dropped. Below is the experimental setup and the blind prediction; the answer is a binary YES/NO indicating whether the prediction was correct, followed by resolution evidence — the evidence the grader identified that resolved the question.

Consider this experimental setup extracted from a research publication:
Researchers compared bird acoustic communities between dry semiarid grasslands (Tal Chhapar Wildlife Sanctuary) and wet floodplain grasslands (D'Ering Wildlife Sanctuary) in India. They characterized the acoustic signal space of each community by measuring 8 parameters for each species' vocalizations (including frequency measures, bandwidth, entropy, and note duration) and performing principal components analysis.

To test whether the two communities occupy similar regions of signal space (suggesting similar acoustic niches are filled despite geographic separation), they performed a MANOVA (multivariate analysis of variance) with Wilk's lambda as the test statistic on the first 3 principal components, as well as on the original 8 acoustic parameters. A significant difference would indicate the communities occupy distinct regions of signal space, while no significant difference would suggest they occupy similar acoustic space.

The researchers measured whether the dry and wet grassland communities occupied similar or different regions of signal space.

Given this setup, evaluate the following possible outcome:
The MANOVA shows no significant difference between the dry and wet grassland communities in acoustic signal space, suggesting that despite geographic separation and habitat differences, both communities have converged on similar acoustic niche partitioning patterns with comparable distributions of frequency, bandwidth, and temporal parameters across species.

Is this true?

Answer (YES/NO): YES